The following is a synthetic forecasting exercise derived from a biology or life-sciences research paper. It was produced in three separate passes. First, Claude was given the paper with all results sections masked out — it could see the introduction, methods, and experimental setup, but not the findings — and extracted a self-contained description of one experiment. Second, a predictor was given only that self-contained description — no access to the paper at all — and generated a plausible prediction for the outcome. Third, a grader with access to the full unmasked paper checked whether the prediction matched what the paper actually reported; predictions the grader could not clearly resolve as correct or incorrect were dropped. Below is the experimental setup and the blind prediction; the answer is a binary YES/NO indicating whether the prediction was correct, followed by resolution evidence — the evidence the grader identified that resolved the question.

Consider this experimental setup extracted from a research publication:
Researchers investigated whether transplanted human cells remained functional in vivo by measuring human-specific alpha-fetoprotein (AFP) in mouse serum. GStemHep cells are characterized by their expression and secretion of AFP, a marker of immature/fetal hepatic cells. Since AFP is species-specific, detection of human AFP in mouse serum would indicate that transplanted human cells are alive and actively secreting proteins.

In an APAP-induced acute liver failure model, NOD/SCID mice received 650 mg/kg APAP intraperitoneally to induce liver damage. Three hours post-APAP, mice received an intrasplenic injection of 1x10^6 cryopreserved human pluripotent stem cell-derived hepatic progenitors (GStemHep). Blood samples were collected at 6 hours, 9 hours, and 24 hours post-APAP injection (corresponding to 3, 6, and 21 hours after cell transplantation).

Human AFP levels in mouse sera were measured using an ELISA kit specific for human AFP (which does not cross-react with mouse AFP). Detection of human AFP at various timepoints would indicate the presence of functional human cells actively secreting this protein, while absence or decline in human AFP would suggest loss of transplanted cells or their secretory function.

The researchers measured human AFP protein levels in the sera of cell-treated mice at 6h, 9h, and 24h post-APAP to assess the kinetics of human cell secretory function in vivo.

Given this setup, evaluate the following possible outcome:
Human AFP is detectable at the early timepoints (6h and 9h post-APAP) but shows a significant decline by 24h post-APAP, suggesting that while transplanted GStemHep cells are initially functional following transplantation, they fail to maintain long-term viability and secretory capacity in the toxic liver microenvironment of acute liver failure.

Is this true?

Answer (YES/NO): NO